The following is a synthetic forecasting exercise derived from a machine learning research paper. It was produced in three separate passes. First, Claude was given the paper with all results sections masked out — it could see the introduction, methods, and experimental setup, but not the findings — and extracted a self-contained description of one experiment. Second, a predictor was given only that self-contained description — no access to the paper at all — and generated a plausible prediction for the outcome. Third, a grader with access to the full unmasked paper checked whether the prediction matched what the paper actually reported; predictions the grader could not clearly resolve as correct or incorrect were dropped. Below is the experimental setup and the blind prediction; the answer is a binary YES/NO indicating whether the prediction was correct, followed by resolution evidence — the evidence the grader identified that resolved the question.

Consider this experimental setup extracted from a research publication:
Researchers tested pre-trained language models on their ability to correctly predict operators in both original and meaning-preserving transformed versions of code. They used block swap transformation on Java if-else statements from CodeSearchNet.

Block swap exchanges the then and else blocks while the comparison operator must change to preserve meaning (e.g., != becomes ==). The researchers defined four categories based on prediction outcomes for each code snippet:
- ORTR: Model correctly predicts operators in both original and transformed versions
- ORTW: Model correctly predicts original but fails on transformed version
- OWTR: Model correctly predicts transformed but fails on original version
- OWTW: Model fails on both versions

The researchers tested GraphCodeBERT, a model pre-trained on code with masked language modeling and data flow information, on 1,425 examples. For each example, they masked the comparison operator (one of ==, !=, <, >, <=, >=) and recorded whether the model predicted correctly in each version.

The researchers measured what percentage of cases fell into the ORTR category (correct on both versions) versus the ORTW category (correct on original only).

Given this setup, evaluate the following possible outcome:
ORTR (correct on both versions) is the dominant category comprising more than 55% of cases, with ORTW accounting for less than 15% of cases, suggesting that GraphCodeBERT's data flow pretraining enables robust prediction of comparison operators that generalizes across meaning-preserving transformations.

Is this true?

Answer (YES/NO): NO